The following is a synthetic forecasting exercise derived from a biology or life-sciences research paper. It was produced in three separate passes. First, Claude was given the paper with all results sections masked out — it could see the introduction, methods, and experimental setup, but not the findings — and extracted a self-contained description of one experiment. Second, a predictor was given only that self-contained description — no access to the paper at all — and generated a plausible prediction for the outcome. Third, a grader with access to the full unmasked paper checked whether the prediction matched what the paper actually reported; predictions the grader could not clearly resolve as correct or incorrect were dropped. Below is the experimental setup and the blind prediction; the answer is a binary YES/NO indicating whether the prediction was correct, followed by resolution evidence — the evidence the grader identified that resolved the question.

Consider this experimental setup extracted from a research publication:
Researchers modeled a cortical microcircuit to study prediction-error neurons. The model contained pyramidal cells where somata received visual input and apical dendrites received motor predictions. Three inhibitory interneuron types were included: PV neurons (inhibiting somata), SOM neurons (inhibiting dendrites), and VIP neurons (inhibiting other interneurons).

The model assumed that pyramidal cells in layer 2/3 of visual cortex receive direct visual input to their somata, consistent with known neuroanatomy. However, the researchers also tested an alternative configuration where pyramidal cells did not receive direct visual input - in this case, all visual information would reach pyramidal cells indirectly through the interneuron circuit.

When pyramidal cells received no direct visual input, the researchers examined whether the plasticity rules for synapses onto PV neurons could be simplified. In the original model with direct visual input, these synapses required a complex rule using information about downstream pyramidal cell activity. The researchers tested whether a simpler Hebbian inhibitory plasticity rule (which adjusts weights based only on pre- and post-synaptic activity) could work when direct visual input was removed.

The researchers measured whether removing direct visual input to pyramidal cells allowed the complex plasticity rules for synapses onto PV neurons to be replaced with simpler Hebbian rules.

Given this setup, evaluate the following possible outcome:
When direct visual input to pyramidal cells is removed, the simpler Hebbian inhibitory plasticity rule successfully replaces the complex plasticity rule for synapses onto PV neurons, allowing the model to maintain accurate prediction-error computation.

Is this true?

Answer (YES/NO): YES